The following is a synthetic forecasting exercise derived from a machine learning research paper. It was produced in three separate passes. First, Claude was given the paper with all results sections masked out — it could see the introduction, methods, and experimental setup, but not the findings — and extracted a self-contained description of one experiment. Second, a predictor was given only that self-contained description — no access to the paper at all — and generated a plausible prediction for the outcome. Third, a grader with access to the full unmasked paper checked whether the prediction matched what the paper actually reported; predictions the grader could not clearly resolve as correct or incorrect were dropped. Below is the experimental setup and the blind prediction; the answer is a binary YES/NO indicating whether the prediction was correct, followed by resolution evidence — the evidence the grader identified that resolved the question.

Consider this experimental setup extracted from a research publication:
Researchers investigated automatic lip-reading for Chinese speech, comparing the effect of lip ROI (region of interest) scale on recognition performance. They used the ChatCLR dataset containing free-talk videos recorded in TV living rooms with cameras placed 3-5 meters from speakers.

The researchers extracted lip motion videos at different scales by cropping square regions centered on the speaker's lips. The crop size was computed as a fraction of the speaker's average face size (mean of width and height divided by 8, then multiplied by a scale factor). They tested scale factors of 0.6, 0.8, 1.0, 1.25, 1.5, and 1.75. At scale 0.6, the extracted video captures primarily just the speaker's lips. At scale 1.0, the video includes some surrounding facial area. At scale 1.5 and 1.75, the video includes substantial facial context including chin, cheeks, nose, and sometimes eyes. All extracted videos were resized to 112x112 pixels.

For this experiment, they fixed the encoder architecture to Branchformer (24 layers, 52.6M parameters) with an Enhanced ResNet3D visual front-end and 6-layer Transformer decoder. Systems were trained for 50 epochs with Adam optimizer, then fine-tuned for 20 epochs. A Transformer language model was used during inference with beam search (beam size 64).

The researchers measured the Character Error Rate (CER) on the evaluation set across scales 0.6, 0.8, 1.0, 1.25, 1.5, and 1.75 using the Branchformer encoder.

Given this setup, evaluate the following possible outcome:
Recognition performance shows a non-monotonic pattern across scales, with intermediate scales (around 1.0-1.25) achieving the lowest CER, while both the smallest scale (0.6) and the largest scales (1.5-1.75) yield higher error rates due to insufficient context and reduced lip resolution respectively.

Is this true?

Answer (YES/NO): NO